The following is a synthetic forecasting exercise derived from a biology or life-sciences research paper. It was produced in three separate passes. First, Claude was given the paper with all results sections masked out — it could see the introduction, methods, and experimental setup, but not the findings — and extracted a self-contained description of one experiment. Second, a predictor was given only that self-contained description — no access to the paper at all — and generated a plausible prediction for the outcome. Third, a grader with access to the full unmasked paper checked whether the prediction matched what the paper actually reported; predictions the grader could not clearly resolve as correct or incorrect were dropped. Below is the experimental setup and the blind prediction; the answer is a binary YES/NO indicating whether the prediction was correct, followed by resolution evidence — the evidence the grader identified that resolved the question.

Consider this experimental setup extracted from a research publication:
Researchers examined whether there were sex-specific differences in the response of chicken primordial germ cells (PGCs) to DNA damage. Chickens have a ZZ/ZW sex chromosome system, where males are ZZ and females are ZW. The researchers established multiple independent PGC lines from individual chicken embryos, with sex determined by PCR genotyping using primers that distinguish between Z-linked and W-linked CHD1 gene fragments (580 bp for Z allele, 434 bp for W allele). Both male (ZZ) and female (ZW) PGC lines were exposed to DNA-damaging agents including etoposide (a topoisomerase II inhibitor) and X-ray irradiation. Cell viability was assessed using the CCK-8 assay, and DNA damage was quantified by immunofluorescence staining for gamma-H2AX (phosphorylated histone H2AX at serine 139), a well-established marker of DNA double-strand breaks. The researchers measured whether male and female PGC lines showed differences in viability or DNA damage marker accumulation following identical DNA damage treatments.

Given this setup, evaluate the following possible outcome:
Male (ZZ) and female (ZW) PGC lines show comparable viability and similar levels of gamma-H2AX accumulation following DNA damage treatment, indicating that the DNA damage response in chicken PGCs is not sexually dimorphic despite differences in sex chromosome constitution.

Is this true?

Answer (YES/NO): NO